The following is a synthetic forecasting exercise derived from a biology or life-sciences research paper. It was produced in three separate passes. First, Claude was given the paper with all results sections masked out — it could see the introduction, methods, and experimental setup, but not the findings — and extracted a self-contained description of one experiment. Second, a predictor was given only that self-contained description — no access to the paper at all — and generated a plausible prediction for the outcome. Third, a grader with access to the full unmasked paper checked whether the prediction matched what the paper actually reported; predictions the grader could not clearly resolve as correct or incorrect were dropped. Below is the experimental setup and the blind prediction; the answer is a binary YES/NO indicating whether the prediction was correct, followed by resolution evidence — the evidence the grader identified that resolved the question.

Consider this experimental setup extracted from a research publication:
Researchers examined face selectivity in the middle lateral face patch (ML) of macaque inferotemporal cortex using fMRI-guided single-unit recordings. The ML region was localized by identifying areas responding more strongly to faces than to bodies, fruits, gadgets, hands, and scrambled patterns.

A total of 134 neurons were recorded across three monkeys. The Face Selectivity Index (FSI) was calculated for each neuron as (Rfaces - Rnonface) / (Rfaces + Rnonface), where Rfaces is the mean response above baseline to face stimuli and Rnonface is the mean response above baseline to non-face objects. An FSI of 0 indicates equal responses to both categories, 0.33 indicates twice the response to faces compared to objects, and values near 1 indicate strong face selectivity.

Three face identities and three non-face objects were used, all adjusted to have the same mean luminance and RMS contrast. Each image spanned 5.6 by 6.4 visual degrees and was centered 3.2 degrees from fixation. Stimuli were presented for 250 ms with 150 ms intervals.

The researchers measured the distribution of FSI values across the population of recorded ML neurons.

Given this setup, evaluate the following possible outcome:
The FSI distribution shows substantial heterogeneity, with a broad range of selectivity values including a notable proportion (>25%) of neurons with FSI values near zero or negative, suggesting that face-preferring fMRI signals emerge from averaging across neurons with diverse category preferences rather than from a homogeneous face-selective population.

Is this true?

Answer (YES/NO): NO